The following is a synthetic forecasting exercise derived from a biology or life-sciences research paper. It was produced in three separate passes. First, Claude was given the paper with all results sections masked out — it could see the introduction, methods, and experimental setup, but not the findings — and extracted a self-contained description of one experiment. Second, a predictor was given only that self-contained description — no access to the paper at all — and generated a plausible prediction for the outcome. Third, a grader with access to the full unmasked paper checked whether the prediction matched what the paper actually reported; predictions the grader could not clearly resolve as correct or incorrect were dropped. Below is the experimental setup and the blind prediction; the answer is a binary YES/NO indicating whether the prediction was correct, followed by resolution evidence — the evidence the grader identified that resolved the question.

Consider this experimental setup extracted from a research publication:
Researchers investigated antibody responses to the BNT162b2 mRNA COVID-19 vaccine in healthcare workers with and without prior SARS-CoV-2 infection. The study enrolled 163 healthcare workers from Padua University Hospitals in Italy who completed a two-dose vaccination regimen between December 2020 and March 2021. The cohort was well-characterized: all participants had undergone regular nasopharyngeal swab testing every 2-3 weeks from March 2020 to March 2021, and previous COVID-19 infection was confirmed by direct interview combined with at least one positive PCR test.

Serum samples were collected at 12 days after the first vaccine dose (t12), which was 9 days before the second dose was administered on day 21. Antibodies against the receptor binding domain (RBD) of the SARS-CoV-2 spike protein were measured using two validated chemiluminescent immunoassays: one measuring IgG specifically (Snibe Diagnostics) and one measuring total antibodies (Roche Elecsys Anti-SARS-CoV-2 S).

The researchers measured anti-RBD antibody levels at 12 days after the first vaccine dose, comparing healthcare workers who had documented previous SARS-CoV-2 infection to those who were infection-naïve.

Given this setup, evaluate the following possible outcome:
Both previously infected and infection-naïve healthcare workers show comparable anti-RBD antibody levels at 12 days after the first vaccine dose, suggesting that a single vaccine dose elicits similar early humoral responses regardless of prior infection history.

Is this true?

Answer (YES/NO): NO